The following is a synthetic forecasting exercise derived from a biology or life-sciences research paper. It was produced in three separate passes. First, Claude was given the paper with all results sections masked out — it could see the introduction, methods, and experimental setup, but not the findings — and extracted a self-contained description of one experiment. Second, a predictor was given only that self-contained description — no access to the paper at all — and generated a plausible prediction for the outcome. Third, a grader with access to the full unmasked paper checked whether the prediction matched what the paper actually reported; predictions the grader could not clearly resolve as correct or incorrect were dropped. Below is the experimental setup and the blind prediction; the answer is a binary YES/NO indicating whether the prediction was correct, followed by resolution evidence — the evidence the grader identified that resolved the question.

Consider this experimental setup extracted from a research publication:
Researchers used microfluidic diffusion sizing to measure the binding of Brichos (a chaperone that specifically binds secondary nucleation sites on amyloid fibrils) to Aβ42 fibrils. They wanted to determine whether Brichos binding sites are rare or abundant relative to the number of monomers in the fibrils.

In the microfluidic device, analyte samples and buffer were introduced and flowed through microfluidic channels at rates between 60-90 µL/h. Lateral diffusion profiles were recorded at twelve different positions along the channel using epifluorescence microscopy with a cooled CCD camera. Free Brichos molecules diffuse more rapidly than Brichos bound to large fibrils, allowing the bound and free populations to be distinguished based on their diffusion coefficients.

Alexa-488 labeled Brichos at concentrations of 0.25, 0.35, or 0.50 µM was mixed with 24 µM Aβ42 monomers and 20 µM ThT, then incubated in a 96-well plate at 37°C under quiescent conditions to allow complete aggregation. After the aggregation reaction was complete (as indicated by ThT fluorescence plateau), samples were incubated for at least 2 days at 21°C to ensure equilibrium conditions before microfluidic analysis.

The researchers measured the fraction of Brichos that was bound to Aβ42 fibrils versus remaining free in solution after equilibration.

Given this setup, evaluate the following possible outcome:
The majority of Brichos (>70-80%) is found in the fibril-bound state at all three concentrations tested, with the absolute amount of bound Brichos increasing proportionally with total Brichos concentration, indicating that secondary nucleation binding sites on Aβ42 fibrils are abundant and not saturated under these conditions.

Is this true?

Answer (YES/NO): NO